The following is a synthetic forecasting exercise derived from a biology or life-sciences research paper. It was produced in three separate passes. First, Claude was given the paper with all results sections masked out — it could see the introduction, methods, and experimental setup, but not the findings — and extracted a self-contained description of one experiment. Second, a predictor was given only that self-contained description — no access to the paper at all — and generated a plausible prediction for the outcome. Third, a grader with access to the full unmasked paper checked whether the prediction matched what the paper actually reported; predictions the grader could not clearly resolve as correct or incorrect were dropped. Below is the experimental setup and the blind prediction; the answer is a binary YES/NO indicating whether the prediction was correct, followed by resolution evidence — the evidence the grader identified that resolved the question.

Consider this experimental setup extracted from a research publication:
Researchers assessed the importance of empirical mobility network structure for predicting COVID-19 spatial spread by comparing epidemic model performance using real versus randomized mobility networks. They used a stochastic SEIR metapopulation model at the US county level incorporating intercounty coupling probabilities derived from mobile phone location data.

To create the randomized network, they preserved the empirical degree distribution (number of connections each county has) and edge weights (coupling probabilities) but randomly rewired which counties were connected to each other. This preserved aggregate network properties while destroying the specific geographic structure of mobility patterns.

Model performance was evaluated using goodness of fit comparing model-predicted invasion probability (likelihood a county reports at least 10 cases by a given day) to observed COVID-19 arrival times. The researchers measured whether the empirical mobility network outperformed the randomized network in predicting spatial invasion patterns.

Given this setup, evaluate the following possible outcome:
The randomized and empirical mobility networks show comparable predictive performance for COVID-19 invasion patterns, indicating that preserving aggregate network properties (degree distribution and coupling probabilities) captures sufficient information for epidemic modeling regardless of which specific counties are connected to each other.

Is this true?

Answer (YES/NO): NO